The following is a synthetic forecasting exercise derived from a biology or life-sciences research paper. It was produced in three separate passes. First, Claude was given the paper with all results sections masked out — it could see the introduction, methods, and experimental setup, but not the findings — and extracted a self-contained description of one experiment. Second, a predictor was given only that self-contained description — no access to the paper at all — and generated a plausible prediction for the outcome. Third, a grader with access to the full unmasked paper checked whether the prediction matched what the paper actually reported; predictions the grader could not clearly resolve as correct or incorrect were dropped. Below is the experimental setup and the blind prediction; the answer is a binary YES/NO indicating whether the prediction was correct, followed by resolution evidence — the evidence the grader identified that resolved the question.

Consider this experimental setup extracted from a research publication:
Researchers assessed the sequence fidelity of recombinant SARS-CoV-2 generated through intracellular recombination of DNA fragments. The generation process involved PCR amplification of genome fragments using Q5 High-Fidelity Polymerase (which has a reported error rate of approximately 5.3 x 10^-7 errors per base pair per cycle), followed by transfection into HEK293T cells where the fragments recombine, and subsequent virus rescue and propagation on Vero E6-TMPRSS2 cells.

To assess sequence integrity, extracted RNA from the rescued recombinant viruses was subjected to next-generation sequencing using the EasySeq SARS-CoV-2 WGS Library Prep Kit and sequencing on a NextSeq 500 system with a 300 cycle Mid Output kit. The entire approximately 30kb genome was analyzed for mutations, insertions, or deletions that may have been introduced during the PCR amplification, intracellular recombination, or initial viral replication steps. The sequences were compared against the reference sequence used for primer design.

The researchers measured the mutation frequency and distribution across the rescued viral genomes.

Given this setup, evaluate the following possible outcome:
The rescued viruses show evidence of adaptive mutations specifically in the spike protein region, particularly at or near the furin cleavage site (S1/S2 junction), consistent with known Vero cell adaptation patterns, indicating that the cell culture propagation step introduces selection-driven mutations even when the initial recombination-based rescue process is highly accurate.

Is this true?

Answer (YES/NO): NO